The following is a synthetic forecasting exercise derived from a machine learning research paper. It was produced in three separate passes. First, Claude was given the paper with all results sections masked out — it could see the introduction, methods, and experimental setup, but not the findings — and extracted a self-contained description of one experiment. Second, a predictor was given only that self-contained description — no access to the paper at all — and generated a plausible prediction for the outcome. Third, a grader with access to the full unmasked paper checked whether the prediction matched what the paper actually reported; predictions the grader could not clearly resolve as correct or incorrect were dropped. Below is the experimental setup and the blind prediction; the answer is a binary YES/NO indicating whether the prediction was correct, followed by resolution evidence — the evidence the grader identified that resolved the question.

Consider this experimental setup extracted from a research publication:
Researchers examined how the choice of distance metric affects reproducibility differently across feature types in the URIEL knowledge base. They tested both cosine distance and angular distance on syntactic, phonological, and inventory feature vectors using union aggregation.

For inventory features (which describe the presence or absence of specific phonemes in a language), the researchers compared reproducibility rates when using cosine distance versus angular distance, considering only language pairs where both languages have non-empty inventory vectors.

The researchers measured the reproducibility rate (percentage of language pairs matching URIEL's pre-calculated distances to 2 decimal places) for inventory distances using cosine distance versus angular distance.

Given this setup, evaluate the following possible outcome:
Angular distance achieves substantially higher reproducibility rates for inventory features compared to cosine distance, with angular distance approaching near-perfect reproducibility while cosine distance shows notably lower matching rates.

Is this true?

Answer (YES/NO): YES